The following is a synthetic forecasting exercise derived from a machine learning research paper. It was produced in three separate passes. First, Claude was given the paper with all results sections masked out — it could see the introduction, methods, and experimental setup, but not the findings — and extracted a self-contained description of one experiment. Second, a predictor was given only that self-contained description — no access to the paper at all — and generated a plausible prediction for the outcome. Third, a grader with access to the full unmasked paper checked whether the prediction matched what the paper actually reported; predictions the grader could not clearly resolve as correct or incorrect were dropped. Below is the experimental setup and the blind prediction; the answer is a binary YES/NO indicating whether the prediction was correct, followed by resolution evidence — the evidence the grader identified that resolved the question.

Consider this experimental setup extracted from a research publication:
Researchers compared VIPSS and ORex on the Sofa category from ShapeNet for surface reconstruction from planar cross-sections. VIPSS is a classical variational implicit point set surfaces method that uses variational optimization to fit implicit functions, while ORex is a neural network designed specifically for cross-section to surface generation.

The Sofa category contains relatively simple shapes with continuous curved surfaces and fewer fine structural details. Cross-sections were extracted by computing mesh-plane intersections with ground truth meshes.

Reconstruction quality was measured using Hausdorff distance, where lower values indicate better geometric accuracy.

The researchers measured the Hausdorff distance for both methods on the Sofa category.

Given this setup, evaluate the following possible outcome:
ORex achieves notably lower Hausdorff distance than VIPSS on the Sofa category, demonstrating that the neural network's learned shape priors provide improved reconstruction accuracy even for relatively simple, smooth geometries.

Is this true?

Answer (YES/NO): NO